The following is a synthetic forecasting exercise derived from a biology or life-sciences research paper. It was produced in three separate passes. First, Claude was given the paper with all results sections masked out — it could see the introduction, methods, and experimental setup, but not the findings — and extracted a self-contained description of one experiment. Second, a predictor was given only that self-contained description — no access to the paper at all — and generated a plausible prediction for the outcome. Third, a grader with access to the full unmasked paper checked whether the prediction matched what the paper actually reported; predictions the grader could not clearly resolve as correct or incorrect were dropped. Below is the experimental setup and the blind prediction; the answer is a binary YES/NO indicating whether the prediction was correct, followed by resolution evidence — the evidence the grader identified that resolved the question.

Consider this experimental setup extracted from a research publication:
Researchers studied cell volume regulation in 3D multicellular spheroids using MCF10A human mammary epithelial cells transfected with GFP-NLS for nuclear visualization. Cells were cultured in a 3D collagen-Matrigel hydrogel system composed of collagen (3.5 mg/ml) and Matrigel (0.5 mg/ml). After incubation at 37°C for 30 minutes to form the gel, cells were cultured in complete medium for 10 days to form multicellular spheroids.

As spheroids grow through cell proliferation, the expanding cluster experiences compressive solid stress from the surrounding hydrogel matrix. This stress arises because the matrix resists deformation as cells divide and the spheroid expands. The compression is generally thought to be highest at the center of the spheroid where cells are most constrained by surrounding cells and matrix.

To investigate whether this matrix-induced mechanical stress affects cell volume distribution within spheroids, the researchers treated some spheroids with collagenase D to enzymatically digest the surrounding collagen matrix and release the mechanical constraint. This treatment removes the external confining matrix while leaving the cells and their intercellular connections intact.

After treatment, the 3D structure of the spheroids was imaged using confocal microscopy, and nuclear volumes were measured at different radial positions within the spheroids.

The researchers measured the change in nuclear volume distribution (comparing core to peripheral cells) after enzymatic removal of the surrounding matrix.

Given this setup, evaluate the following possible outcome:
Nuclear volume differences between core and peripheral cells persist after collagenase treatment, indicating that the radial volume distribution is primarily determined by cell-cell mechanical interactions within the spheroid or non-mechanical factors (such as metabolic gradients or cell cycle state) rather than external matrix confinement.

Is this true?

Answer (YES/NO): NO